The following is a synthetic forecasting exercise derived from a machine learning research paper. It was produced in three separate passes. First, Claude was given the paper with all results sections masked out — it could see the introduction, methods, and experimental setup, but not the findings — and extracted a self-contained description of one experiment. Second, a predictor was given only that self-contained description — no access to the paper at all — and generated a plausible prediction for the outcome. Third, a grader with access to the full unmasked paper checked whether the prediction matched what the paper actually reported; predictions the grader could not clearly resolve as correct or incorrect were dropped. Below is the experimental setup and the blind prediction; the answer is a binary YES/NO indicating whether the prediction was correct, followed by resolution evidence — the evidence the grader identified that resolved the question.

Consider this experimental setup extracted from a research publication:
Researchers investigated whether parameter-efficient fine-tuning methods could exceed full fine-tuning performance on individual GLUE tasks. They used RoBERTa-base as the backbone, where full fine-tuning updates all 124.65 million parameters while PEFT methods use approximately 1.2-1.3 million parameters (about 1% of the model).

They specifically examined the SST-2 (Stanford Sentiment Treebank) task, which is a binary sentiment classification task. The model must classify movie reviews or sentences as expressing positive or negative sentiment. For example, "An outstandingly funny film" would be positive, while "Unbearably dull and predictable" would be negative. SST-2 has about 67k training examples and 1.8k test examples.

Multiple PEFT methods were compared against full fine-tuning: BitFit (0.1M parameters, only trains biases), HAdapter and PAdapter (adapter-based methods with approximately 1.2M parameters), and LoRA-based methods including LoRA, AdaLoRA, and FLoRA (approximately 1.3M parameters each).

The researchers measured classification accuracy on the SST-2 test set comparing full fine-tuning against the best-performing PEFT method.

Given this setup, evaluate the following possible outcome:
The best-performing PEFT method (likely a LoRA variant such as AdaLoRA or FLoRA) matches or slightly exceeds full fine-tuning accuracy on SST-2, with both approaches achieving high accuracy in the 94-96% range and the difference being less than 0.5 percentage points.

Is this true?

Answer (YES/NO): YES